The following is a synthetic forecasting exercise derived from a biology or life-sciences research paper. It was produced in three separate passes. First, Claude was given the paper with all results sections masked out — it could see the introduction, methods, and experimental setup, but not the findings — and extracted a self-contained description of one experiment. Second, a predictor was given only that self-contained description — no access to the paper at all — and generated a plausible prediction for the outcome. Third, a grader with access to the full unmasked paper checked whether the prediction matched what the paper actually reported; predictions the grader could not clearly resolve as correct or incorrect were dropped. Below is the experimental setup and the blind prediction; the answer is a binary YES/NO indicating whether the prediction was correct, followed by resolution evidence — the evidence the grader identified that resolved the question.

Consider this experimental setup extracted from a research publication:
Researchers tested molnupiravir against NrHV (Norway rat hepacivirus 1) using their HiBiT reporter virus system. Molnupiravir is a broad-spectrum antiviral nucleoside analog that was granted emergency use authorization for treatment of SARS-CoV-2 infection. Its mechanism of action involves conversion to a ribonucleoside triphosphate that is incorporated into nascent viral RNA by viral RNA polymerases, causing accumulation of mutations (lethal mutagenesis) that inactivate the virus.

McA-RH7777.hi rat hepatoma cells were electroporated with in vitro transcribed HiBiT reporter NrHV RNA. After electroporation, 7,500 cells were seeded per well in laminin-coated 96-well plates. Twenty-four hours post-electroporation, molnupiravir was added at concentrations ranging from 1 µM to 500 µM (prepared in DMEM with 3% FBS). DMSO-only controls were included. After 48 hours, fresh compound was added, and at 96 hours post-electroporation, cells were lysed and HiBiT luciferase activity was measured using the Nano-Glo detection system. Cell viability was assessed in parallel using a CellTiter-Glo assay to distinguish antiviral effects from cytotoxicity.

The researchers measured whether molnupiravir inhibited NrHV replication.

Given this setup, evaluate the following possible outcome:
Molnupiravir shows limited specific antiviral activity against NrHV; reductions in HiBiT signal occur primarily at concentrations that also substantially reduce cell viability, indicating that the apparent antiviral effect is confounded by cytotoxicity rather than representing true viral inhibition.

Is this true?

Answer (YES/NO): YES